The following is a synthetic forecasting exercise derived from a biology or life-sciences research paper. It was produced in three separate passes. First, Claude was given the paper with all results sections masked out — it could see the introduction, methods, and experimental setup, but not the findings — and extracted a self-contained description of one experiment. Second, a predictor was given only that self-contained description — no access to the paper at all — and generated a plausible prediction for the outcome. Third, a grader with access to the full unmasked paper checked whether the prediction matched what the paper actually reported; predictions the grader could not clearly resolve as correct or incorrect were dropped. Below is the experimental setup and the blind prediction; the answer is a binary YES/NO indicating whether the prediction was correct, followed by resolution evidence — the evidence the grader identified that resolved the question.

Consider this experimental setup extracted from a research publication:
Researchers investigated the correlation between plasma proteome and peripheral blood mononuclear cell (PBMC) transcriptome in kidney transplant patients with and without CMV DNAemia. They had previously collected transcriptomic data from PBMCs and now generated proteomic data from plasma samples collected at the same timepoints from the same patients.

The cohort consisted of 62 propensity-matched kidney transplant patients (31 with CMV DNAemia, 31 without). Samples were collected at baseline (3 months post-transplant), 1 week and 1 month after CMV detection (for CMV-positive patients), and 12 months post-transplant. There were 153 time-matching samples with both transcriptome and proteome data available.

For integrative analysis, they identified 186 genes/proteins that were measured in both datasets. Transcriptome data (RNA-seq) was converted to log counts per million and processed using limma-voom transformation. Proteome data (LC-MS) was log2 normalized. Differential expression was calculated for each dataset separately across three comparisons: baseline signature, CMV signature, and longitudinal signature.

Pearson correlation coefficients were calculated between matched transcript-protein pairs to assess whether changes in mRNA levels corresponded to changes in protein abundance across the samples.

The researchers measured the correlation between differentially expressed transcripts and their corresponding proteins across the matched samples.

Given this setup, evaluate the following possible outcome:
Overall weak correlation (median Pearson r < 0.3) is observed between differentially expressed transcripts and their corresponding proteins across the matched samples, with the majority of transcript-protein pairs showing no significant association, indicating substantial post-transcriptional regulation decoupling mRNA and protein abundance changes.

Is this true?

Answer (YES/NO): YES